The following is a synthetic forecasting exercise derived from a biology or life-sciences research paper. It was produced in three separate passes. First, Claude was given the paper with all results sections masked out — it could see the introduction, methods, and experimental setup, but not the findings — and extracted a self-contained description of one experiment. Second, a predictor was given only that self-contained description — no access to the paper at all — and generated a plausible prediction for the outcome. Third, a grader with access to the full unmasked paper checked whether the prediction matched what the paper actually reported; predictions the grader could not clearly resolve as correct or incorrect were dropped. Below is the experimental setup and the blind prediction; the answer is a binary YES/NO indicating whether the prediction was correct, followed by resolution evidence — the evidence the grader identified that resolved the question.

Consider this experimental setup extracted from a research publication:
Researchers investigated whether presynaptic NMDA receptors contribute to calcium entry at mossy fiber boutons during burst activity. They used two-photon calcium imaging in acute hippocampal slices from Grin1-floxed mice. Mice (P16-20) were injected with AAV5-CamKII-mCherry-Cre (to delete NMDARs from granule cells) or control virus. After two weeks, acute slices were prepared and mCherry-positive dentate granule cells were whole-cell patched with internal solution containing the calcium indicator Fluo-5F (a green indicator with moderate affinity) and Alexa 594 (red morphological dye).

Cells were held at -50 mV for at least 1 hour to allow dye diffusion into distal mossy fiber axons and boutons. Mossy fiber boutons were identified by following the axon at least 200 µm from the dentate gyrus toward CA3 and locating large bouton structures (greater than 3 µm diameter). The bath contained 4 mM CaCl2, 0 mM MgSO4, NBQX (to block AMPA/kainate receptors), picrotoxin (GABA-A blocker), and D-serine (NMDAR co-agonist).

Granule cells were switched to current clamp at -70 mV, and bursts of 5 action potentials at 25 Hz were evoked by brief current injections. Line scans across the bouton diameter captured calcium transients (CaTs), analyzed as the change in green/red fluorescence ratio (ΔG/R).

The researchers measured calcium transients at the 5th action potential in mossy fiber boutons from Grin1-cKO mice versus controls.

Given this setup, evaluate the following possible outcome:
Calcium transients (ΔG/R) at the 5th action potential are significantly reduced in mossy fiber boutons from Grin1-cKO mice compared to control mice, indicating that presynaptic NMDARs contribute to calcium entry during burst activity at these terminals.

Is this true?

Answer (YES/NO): YES